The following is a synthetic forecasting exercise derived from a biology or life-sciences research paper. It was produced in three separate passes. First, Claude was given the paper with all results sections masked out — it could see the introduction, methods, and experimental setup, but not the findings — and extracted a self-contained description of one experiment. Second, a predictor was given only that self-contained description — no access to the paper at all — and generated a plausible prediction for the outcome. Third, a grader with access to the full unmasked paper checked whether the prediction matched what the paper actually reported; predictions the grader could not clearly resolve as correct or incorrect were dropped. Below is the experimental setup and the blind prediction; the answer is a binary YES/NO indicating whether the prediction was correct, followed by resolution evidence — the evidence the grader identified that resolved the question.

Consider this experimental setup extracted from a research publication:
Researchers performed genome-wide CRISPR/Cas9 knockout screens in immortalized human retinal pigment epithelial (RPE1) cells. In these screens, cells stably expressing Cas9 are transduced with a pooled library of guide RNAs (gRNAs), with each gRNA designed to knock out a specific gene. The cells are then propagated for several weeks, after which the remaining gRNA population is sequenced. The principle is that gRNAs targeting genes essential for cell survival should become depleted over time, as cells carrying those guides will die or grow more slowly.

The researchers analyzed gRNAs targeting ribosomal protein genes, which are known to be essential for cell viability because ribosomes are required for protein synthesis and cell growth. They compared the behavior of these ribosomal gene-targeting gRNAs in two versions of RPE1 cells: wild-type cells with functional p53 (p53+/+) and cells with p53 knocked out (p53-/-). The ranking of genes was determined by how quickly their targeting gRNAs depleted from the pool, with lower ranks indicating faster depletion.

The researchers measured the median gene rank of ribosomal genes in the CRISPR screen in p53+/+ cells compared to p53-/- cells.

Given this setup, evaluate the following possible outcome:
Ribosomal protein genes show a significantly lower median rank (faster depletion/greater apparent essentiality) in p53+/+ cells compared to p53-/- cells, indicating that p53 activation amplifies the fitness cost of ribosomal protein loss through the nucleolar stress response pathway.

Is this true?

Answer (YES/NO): NO